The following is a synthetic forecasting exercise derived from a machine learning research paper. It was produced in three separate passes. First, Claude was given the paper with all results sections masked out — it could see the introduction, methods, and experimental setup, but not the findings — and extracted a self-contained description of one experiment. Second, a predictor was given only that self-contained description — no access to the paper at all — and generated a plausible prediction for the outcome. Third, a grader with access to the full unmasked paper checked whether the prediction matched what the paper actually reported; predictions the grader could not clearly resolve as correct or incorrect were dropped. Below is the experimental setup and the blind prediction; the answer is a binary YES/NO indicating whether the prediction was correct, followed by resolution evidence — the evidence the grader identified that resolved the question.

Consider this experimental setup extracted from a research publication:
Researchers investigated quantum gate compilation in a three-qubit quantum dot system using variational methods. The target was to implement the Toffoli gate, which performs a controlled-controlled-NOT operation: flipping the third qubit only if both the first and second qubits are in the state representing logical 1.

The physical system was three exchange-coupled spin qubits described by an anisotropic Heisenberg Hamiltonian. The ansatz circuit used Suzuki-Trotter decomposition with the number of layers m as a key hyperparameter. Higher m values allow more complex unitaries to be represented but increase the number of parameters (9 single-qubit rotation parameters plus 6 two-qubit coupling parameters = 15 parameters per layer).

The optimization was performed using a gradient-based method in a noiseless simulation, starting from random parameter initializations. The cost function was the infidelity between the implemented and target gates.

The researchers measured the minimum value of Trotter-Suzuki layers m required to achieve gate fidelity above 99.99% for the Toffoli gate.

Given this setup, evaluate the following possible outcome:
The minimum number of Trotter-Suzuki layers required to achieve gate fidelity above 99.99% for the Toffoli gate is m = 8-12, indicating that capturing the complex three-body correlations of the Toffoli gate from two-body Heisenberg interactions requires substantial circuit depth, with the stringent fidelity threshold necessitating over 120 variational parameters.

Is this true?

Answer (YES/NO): NO